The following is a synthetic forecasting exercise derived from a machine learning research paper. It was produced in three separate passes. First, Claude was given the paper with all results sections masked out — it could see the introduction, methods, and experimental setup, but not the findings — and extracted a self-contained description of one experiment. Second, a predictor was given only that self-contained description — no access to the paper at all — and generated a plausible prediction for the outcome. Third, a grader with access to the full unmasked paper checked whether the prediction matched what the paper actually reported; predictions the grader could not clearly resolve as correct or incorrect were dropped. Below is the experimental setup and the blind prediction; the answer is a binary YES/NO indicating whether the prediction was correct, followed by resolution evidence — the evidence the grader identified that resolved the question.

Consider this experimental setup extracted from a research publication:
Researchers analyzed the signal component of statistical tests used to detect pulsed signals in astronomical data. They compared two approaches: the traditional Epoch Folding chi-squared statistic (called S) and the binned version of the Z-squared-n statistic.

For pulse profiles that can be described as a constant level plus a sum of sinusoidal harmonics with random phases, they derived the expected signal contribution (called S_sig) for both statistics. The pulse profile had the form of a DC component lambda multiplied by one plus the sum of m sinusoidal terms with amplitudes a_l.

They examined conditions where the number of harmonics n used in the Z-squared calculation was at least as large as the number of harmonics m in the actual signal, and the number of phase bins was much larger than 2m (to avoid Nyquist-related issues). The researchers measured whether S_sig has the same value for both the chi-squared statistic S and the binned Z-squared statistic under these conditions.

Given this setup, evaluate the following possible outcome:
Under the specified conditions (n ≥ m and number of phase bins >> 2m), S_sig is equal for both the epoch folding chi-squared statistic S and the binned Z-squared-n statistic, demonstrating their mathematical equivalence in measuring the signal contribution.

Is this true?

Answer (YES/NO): YES